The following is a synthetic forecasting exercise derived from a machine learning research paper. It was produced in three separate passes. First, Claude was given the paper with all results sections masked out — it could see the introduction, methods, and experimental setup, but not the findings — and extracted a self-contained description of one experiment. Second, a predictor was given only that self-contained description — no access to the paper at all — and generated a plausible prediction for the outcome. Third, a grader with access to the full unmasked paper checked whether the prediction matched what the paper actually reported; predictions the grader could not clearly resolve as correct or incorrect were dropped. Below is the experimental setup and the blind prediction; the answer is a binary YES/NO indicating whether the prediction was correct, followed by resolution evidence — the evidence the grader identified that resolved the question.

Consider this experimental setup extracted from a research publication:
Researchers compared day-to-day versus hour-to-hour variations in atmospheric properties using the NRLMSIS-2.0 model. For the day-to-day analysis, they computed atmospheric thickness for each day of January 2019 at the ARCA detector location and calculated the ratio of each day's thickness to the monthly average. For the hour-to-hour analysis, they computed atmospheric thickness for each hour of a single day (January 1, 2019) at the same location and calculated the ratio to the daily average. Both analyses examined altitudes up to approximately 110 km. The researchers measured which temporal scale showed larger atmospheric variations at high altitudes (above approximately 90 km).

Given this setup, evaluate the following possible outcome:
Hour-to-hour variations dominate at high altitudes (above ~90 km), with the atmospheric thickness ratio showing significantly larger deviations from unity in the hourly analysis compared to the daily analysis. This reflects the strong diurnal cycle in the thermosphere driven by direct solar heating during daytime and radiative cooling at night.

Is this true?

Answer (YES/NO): YES